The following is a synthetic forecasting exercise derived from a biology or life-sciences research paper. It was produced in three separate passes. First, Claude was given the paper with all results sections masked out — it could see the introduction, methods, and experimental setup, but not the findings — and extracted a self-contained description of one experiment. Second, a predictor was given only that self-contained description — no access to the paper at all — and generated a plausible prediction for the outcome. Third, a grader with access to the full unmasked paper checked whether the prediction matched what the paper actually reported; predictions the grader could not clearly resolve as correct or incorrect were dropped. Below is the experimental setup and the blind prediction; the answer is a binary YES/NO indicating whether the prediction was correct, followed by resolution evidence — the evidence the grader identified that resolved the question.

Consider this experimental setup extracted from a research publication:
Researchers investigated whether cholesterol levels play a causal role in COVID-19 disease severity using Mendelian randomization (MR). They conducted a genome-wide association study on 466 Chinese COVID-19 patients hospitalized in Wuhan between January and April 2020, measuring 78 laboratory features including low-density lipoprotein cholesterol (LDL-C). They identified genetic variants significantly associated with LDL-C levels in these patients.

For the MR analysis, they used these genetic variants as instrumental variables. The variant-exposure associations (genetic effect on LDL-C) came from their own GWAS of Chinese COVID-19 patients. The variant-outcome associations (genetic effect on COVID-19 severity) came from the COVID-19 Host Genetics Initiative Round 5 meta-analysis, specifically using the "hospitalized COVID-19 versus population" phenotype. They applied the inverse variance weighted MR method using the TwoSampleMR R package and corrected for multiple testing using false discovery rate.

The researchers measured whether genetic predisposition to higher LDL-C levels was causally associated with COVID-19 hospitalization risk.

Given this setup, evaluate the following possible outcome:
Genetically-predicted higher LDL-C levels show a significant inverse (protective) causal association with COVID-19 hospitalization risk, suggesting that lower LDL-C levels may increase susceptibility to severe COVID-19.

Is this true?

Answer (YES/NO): NO